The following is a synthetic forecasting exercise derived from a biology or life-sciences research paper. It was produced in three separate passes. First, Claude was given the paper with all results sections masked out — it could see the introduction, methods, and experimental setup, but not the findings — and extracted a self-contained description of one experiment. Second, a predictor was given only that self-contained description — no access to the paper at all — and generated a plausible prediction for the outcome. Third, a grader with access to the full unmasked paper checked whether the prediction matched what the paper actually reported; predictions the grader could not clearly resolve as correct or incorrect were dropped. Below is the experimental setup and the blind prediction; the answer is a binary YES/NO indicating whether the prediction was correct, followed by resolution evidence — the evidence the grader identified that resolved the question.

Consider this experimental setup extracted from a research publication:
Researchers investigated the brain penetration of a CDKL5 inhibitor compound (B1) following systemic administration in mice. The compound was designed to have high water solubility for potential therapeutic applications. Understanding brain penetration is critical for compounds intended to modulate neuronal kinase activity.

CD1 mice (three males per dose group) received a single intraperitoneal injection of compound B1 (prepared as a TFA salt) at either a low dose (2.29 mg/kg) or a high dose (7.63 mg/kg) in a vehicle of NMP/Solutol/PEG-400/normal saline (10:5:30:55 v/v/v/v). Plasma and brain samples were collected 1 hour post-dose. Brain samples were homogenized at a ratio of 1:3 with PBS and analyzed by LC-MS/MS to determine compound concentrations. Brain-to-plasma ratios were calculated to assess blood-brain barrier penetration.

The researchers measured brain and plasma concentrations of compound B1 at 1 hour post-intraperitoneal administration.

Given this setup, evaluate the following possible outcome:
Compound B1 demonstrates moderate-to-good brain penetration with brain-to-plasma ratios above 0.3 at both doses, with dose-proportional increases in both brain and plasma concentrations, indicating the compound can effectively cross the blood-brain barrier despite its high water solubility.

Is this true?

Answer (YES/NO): NO